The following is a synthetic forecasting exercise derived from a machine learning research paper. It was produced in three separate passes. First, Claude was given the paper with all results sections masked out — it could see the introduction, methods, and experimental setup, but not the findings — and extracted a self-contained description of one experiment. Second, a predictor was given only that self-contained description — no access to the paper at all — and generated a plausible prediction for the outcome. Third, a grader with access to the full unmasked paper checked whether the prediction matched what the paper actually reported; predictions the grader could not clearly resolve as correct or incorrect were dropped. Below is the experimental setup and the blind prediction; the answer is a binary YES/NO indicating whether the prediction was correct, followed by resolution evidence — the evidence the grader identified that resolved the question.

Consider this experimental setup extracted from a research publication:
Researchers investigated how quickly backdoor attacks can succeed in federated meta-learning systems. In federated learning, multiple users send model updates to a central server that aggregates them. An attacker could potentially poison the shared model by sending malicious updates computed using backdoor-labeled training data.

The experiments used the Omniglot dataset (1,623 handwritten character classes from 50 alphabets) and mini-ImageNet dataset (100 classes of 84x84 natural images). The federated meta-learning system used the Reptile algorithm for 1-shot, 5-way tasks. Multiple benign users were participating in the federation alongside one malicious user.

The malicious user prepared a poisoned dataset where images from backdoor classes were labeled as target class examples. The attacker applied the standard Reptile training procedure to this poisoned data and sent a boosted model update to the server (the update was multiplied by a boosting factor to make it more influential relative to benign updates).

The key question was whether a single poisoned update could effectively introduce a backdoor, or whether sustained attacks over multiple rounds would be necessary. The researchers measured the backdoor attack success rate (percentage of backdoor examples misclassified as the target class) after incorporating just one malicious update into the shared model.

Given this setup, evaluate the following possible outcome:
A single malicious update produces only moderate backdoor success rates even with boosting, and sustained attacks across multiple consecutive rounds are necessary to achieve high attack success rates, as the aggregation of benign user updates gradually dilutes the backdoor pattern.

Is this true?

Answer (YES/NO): NO